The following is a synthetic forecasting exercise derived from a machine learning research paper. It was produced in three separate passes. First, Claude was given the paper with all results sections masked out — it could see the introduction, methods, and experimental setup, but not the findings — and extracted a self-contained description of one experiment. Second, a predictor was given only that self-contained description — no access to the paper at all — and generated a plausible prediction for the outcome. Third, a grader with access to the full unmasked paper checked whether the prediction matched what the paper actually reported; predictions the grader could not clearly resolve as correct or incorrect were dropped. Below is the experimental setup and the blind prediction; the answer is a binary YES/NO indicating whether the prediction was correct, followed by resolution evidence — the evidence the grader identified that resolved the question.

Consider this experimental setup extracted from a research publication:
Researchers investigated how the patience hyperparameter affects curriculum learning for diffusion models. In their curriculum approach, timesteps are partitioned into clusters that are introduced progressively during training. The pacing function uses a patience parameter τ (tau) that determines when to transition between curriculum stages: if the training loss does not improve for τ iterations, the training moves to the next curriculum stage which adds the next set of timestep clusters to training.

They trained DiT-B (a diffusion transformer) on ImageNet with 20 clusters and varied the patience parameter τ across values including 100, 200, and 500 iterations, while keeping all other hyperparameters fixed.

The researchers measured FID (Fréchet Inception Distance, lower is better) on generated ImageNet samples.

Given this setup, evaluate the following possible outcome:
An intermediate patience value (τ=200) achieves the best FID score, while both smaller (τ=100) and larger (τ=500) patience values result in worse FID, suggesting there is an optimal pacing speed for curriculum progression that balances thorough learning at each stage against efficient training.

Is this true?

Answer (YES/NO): YES